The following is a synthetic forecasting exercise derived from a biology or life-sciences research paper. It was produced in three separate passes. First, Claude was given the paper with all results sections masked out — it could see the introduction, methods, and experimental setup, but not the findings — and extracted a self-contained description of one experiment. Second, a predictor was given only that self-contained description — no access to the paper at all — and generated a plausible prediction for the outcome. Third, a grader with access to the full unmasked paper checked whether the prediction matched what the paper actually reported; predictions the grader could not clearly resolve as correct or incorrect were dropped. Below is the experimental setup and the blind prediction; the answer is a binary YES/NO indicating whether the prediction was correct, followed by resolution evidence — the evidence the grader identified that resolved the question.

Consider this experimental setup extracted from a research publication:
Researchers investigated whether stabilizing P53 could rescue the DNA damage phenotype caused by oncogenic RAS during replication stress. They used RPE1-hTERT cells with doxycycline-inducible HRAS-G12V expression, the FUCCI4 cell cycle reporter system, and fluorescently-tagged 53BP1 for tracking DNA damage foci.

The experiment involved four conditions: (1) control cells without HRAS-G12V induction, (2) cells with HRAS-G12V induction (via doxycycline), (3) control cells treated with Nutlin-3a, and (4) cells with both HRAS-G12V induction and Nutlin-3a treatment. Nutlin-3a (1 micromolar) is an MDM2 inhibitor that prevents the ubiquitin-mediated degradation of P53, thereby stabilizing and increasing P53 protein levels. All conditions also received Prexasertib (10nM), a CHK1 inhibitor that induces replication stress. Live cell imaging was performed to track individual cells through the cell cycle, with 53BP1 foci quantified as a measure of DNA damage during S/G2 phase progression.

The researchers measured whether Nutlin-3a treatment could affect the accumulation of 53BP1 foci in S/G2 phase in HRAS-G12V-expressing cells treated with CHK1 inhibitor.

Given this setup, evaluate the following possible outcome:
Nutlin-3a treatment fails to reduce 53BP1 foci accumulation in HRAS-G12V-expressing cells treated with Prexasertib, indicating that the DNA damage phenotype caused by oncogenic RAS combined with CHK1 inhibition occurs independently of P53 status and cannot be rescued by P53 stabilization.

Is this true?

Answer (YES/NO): NO